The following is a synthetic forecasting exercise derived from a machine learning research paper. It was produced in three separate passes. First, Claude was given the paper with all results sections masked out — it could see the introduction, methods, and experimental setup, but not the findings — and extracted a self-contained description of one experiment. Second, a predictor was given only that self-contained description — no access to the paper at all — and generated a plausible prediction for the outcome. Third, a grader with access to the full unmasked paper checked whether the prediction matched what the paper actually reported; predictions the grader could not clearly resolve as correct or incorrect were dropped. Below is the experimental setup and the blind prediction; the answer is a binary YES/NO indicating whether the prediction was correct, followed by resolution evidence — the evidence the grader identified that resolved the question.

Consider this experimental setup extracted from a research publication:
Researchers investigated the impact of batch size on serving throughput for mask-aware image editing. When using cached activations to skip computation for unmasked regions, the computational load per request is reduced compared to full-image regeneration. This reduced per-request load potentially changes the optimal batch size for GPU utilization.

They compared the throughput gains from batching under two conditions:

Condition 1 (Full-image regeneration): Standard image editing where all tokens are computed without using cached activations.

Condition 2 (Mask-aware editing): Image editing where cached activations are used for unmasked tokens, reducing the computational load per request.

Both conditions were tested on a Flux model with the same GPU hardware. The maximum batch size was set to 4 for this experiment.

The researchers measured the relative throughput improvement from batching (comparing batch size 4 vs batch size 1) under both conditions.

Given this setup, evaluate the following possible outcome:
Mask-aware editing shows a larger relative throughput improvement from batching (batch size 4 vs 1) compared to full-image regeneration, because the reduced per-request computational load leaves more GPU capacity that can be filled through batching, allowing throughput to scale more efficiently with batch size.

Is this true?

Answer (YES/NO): YES